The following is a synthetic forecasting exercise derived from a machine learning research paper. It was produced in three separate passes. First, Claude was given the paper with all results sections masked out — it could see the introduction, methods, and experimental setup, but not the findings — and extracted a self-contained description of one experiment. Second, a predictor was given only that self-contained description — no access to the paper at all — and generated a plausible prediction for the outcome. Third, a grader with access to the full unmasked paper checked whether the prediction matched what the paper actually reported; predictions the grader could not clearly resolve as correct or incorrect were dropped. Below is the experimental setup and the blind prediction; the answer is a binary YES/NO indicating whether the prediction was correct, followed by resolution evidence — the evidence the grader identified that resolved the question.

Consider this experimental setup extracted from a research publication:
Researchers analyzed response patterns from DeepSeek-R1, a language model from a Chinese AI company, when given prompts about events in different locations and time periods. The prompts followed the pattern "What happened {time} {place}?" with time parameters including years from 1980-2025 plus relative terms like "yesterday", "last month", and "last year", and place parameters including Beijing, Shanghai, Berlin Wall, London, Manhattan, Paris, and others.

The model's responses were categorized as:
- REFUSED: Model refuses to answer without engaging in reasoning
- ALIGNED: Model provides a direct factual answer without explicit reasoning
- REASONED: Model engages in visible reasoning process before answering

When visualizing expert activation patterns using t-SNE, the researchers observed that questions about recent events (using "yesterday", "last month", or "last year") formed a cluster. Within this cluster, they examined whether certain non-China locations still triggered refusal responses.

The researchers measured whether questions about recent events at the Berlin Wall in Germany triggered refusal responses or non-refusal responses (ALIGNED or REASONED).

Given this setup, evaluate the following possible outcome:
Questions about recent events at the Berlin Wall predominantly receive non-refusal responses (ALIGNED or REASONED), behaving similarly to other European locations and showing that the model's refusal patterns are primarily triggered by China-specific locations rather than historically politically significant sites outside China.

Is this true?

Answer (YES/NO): NO